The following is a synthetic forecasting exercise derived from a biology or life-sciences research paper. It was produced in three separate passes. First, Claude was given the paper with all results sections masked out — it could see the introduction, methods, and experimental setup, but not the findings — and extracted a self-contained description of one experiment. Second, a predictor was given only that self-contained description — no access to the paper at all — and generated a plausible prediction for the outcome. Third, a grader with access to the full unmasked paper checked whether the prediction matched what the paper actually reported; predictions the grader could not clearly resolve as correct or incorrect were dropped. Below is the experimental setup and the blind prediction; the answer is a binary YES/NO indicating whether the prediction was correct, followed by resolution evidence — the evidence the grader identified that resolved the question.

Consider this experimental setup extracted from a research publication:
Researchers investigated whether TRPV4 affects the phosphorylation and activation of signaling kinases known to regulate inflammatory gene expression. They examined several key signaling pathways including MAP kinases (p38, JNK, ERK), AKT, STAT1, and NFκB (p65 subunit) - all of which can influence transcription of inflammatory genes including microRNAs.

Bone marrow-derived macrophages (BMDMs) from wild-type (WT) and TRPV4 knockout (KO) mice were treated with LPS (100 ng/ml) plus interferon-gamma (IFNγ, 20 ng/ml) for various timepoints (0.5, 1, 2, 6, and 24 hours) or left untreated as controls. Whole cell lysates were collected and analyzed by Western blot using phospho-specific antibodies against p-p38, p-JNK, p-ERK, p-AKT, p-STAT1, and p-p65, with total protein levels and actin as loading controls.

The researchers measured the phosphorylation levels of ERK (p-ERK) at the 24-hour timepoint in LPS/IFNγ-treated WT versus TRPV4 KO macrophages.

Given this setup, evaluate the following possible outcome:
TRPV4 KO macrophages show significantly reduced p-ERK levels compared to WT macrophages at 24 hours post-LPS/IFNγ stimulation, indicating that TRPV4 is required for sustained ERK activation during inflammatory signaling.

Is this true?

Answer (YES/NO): YES